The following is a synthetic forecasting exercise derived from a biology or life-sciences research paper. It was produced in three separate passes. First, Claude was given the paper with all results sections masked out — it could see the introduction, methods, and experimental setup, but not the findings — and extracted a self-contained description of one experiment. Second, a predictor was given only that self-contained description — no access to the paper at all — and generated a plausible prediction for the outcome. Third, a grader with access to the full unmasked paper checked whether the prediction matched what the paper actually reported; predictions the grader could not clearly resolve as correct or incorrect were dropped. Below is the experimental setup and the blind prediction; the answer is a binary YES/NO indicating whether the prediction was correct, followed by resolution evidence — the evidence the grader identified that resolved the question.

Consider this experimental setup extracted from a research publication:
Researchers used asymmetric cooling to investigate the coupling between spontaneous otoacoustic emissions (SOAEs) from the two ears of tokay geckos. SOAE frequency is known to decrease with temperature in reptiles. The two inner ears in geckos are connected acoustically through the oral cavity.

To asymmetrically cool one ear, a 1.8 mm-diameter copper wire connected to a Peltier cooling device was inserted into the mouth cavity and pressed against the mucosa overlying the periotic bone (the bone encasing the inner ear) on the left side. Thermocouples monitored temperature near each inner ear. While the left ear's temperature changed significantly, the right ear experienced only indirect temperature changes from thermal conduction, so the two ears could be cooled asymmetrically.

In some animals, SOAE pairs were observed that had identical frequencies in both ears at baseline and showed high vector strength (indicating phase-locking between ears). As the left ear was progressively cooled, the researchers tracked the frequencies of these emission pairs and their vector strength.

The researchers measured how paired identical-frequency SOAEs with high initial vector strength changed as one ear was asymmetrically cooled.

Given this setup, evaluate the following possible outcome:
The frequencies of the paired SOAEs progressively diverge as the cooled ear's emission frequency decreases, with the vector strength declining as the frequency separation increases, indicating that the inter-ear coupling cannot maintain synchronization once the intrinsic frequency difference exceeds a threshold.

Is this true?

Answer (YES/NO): NO